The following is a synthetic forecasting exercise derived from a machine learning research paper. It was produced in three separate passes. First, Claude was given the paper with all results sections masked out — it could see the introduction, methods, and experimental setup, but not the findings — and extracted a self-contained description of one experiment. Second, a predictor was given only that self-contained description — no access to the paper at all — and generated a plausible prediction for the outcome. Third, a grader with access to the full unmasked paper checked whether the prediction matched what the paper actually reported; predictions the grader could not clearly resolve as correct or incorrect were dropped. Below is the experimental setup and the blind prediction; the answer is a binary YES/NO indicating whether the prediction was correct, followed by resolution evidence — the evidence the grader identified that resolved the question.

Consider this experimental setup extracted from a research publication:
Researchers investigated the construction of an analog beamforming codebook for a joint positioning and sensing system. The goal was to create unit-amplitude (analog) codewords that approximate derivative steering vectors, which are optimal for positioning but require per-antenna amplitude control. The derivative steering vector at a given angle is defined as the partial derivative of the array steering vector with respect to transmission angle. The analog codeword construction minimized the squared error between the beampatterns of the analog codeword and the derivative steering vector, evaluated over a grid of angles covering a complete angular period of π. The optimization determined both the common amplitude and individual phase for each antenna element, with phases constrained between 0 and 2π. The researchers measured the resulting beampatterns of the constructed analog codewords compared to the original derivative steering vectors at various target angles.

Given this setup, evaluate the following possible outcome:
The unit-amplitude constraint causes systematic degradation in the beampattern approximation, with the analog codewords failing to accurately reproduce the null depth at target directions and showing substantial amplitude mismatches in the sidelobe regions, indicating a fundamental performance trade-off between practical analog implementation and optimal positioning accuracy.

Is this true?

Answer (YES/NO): NO